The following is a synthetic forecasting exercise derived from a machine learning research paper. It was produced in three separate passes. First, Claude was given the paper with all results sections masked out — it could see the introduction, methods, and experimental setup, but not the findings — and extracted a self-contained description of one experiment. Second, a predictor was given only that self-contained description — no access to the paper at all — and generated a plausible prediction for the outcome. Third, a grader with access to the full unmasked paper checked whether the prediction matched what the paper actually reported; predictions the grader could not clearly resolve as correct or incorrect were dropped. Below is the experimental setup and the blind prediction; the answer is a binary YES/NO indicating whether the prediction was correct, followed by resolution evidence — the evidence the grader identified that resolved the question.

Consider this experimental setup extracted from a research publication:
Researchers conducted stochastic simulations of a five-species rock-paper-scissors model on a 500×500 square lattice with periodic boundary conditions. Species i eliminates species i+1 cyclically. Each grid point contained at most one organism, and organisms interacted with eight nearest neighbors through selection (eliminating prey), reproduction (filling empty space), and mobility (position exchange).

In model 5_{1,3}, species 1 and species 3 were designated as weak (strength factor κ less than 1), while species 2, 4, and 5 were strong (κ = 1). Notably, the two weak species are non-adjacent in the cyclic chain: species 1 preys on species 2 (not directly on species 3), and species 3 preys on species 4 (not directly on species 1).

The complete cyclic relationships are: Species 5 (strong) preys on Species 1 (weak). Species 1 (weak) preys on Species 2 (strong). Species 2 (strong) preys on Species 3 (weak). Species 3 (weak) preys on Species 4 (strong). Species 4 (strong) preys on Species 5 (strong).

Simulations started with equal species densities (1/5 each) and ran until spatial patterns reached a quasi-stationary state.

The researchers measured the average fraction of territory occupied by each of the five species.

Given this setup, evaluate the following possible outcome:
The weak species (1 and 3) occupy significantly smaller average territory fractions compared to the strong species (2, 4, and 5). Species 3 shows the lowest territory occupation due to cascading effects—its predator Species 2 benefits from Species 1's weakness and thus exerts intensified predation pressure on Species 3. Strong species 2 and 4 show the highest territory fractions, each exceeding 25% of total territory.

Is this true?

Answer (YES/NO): NO